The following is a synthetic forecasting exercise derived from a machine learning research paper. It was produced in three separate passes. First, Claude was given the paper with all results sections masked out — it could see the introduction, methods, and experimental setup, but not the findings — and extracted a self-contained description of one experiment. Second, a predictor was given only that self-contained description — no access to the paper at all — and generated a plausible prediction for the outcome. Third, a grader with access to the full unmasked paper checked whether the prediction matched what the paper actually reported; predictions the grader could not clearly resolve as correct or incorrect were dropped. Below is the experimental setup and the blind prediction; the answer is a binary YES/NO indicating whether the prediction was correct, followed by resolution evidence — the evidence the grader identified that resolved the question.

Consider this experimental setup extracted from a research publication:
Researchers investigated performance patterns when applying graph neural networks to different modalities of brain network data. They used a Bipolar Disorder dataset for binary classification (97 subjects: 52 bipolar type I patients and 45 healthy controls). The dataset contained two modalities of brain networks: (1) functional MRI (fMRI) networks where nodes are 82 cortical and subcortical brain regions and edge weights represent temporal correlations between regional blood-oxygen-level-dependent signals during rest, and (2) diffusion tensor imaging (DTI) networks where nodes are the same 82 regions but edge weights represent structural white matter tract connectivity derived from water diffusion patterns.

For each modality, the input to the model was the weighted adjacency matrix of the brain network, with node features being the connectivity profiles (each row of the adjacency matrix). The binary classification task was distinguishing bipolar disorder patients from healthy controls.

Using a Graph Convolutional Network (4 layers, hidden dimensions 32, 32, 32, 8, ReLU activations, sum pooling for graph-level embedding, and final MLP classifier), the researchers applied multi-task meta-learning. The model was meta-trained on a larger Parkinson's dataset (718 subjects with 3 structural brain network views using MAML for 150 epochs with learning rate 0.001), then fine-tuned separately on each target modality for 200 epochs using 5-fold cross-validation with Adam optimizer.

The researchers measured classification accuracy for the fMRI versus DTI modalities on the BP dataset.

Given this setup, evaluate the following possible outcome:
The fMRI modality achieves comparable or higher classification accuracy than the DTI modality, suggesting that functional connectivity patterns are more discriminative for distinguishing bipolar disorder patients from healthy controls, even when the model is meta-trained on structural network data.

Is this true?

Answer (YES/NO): YES